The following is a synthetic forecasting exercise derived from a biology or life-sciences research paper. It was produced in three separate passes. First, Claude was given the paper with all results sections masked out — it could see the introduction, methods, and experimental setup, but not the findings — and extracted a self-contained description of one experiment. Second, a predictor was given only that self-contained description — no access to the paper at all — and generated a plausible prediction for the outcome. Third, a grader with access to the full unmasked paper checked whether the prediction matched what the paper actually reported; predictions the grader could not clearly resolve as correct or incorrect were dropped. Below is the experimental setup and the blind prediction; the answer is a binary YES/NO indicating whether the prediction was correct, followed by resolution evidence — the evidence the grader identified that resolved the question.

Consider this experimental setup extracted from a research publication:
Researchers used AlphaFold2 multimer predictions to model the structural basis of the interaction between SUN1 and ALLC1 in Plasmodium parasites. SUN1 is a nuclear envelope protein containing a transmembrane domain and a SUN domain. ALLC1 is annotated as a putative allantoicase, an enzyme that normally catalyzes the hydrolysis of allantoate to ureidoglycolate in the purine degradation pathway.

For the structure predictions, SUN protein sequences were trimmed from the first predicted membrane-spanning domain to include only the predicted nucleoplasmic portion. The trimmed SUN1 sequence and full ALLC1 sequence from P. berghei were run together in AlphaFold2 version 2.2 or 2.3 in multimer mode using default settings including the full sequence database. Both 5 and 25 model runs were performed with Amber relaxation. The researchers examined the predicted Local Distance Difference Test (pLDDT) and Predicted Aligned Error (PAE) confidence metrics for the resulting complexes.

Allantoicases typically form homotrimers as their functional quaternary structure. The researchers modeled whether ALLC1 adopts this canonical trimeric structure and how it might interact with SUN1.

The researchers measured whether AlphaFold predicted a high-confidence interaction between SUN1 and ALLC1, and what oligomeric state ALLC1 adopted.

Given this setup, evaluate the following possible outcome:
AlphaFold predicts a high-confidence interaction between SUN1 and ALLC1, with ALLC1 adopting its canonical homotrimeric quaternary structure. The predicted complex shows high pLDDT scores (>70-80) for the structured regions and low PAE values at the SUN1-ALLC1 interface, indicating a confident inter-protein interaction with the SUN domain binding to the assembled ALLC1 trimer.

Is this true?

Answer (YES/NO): NO